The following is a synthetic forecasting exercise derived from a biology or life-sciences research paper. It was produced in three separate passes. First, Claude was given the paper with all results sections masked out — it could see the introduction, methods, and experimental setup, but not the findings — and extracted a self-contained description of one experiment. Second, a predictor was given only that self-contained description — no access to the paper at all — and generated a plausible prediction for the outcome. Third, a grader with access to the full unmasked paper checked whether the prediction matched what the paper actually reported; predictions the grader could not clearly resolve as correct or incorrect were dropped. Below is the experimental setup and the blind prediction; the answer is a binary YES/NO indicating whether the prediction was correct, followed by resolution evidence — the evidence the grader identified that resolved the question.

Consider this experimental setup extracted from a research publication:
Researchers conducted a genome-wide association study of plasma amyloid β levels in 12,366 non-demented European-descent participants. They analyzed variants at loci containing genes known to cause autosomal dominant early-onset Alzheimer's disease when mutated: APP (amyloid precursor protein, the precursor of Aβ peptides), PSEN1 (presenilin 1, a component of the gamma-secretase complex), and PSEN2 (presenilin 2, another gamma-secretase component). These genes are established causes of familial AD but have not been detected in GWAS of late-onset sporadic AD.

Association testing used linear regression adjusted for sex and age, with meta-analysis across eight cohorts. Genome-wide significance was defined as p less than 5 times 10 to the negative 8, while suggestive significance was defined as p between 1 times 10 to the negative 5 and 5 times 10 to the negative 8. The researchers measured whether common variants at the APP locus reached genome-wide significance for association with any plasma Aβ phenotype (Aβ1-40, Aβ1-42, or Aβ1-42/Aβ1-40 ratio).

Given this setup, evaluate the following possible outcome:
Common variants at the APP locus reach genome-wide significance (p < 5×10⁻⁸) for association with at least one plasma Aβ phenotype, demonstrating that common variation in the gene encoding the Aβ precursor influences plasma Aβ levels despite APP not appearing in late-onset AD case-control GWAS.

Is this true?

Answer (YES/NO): NO